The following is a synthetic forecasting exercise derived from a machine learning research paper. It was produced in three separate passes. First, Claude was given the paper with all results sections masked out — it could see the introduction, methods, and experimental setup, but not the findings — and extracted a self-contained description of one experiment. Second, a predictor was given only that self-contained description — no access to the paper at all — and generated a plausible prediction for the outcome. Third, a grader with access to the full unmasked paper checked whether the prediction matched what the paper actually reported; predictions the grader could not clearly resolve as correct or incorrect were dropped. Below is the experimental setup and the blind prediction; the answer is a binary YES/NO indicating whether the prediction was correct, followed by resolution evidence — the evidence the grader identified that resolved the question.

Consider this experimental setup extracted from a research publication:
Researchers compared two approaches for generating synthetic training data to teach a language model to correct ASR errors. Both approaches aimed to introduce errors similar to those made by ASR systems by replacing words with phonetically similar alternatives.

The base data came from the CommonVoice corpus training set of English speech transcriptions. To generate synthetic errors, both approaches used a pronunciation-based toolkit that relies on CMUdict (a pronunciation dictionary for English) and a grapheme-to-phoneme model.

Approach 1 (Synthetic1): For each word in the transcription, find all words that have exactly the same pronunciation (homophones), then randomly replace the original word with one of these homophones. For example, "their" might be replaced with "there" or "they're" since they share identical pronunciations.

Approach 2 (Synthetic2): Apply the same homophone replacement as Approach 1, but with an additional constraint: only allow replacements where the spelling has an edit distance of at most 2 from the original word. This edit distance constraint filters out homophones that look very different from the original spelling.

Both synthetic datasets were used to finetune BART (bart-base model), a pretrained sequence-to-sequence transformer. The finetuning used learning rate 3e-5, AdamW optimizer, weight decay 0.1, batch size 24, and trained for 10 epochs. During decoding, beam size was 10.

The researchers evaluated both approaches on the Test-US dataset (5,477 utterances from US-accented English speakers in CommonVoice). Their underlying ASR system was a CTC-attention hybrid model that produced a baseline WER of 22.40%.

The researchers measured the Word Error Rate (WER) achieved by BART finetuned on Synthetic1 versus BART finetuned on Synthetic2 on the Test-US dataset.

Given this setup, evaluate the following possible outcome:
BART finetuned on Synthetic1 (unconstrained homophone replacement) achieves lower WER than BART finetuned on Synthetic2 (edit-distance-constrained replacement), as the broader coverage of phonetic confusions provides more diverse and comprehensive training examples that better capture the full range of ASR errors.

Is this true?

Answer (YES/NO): YES